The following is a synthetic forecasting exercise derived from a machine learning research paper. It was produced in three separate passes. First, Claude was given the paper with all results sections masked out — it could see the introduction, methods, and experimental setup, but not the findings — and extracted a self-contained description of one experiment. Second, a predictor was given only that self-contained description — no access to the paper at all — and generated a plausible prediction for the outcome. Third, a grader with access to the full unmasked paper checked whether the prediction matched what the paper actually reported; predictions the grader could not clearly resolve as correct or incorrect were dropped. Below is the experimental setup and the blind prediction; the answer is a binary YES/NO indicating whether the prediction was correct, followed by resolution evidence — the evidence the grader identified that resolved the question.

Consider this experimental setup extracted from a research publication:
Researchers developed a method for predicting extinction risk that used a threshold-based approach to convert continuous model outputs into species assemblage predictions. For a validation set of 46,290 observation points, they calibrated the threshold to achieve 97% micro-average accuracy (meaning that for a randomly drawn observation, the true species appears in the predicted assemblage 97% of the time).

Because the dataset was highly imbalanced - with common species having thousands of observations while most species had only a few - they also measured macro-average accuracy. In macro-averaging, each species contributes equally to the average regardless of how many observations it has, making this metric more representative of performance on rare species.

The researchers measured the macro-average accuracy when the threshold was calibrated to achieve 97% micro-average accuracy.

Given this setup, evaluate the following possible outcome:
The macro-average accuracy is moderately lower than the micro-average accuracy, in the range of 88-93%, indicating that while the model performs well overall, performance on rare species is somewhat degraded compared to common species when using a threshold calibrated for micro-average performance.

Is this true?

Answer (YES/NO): NO